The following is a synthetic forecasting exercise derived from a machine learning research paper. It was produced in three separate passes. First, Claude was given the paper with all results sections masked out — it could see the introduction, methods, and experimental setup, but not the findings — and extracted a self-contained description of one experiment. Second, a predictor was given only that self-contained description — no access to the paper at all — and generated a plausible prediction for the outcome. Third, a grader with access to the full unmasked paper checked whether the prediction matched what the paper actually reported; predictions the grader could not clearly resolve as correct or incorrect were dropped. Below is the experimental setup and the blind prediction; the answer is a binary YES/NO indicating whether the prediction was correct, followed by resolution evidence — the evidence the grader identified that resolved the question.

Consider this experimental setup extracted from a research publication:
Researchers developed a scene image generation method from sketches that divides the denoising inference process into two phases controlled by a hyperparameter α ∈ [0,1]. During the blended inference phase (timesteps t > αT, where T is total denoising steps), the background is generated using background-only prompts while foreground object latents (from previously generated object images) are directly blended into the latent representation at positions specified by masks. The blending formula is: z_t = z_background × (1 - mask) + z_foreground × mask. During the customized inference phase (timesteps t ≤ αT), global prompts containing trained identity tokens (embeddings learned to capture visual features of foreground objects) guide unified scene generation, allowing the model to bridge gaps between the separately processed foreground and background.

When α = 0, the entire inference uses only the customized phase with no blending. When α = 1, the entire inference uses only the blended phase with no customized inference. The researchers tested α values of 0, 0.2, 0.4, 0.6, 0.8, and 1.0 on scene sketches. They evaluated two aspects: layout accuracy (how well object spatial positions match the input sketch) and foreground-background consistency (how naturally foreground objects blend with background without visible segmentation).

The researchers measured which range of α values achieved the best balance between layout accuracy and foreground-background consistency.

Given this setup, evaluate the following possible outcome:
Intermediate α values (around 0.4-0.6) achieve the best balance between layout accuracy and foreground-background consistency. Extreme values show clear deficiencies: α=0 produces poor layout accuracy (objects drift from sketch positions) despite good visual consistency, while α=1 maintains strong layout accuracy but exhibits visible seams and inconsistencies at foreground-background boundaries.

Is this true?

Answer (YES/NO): YES